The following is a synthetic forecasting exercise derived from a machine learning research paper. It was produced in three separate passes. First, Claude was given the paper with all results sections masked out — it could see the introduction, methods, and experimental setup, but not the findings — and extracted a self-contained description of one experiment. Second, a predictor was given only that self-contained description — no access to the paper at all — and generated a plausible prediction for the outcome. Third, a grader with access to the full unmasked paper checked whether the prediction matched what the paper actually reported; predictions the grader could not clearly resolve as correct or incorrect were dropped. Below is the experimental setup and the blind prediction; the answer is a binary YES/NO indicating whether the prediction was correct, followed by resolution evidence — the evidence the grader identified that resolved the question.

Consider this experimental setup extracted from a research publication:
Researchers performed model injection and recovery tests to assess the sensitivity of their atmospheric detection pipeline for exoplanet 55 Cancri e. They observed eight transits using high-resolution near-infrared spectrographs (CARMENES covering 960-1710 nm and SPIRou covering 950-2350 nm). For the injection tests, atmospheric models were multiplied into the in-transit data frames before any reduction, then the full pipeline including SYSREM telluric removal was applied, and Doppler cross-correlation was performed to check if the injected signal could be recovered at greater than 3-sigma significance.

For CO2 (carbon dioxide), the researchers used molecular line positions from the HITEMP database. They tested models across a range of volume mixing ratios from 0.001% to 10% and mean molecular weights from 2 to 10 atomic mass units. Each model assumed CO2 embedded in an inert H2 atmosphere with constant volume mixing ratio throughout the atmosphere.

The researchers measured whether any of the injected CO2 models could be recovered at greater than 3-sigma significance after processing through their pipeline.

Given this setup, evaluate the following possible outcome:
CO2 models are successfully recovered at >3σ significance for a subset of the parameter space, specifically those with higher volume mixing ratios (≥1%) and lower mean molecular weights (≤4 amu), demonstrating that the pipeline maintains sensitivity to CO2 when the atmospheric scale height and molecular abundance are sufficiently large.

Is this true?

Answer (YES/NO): NO